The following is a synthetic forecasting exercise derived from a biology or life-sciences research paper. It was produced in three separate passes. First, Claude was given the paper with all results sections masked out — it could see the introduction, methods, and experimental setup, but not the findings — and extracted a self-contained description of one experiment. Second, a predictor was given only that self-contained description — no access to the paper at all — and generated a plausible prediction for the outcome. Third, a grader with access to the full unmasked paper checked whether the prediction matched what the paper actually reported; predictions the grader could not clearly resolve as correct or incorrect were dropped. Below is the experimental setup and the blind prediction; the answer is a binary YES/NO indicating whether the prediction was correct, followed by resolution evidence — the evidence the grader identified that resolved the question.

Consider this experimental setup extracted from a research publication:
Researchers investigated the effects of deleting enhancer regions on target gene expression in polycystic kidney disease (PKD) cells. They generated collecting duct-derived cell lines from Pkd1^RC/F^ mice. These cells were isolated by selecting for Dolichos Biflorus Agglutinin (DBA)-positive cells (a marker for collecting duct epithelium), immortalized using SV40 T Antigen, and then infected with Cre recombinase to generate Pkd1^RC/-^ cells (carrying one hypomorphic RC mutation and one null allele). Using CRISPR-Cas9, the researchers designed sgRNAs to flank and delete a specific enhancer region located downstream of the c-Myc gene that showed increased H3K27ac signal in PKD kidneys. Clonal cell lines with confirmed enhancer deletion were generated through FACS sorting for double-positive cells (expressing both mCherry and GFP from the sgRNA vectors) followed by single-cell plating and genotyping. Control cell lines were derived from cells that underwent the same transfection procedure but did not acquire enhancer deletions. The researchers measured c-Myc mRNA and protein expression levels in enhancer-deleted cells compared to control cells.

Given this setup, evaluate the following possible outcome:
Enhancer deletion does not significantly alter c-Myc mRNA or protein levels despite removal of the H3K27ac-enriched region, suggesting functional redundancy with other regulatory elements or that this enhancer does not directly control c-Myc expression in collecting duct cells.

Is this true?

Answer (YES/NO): NO